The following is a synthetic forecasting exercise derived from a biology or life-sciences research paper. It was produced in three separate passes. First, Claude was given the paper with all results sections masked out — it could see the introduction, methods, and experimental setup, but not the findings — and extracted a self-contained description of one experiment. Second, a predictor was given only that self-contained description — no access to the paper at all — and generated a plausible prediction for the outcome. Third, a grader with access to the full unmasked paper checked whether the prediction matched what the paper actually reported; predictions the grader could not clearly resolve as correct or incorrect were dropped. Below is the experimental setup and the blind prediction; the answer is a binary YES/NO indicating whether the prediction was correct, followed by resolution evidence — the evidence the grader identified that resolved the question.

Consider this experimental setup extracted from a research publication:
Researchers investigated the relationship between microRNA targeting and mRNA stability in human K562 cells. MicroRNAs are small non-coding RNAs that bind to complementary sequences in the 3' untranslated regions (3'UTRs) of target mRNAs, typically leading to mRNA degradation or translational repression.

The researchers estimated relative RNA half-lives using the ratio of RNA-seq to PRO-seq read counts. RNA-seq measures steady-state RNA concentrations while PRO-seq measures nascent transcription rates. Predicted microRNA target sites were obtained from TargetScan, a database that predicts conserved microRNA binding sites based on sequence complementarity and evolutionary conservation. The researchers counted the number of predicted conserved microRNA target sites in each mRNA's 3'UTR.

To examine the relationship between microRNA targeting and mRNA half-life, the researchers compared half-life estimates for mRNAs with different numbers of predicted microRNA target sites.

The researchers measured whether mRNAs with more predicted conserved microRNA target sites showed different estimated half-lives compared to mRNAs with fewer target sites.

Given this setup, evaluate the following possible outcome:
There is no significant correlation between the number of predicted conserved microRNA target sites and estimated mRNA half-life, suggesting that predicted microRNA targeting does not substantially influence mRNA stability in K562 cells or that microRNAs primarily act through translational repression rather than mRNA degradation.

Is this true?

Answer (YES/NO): NO